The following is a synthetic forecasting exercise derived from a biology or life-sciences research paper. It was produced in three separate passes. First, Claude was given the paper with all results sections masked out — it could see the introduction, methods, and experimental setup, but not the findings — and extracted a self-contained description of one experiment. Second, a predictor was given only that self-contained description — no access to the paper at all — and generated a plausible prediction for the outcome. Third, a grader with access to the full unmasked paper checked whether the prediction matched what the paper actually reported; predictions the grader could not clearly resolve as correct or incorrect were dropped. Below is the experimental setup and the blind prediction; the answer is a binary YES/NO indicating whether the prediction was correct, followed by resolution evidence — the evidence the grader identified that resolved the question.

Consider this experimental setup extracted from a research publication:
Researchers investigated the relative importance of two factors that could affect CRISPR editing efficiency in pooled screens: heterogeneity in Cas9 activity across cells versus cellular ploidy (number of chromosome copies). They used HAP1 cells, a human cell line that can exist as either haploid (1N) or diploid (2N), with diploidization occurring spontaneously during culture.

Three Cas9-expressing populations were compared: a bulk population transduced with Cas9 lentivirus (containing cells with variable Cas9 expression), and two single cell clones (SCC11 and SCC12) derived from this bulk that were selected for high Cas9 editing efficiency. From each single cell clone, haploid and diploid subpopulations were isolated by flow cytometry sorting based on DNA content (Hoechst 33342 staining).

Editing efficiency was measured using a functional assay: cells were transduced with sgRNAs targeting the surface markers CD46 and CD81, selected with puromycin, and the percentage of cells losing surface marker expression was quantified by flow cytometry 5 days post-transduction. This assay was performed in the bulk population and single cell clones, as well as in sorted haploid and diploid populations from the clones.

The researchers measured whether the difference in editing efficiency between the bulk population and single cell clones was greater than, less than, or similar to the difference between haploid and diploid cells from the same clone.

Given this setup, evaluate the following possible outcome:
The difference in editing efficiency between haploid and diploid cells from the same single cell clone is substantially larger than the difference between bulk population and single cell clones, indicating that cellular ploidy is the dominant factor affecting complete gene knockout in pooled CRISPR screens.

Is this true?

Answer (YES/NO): NO